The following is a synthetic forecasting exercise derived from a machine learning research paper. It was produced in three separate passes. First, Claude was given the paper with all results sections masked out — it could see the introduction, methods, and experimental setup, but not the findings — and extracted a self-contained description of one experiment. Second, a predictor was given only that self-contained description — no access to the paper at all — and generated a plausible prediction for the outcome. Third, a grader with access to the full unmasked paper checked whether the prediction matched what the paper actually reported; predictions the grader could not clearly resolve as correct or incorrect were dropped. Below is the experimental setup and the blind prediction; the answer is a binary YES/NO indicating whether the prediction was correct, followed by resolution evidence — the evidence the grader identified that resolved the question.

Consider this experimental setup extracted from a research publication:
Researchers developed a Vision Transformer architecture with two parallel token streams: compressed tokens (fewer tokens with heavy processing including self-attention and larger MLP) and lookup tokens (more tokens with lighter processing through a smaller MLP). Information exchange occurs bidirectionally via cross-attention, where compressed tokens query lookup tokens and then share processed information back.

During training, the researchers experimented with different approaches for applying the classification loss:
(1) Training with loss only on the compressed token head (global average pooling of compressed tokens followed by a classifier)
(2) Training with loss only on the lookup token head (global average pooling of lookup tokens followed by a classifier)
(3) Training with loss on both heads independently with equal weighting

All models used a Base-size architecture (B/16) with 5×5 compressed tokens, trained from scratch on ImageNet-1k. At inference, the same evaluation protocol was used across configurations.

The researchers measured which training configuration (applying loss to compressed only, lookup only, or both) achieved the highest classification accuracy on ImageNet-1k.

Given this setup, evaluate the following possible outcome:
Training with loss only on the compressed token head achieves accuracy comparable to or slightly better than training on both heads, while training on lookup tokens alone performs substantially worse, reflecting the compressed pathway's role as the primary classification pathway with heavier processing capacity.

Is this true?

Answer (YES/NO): NO